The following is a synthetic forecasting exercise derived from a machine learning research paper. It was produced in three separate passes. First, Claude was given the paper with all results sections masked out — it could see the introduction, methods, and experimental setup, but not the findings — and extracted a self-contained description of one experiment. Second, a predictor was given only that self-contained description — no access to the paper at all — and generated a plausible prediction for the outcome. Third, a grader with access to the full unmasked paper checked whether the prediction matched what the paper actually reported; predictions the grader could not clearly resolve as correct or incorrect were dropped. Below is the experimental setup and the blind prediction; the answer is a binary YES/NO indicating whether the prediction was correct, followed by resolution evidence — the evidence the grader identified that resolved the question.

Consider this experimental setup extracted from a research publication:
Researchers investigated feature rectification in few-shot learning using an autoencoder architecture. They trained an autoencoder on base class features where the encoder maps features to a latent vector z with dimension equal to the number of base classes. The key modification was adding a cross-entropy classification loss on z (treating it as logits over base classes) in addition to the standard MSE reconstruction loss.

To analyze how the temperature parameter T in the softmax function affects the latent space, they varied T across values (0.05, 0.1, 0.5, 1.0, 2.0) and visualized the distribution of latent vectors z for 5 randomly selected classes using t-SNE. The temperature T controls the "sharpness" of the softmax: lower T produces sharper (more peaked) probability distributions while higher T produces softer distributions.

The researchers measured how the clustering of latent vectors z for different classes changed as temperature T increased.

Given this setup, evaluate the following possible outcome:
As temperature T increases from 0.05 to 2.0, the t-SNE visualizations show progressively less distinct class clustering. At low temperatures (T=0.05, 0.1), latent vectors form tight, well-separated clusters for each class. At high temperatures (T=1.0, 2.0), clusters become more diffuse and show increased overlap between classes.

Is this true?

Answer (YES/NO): NO